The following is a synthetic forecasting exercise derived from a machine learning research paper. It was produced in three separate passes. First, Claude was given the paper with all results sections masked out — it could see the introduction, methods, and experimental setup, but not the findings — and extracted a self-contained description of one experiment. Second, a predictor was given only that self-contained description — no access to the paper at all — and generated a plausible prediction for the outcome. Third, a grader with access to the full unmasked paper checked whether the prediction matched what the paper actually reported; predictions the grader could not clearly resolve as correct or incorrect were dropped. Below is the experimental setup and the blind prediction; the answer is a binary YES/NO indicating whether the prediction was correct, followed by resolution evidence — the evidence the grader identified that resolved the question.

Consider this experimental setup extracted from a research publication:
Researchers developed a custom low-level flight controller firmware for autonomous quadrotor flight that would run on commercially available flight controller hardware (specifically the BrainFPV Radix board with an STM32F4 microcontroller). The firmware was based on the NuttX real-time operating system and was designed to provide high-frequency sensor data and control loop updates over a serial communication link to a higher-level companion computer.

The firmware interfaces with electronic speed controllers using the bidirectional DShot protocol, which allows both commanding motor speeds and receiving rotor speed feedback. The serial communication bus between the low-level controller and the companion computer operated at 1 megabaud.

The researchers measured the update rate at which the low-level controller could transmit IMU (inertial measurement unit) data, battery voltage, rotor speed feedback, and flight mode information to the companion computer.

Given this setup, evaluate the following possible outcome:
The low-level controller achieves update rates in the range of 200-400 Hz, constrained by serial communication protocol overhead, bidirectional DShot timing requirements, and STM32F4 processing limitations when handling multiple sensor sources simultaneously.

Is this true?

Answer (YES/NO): NO